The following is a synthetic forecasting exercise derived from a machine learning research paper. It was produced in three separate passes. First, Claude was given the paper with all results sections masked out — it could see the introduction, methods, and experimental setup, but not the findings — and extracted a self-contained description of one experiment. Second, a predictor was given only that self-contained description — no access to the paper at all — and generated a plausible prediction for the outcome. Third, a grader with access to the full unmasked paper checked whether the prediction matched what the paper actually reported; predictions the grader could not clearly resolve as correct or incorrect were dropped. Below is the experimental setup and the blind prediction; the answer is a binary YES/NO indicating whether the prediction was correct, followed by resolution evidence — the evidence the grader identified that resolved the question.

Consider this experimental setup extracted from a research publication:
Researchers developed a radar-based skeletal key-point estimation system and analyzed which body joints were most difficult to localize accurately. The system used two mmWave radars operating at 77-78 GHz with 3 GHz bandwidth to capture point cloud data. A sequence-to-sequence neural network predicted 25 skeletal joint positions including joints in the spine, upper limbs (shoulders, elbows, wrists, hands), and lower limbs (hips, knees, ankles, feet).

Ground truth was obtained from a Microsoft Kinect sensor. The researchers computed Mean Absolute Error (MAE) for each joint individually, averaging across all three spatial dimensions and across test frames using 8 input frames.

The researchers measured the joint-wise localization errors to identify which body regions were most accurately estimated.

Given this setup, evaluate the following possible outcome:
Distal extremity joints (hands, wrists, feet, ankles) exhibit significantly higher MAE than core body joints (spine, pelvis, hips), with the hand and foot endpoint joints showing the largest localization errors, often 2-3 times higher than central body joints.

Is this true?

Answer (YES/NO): NO